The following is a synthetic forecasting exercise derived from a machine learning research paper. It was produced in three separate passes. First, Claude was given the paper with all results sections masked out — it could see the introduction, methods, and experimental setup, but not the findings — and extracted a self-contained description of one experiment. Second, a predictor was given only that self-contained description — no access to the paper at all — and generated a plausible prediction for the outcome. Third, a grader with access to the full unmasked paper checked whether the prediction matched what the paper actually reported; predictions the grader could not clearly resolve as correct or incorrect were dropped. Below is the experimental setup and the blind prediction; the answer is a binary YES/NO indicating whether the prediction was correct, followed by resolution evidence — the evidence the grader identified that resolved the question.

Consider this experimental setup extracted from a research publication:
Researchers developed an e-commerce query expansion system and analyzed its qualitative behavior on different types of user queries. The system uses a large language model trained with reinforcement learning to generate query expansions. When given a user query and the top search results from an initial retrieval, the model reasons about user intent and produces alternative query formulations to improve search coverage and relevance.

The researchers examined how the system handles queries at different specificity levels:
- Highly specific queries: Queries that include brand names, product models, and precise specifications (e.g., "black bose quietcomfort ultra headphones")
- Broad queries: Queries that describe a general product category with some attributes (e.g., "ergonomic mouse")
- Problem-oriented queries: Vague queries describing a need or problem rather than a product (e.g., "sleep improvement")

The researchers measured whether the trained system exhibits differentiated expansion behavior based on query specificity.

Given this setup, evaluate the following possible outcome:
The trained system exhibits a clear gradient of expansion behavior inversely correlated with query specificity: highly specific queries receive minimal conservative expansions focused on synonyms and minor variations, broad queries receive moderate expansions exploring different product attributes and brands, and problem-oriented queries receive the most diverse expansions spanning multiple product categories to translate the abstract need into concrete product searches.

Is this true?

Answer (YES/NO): NO